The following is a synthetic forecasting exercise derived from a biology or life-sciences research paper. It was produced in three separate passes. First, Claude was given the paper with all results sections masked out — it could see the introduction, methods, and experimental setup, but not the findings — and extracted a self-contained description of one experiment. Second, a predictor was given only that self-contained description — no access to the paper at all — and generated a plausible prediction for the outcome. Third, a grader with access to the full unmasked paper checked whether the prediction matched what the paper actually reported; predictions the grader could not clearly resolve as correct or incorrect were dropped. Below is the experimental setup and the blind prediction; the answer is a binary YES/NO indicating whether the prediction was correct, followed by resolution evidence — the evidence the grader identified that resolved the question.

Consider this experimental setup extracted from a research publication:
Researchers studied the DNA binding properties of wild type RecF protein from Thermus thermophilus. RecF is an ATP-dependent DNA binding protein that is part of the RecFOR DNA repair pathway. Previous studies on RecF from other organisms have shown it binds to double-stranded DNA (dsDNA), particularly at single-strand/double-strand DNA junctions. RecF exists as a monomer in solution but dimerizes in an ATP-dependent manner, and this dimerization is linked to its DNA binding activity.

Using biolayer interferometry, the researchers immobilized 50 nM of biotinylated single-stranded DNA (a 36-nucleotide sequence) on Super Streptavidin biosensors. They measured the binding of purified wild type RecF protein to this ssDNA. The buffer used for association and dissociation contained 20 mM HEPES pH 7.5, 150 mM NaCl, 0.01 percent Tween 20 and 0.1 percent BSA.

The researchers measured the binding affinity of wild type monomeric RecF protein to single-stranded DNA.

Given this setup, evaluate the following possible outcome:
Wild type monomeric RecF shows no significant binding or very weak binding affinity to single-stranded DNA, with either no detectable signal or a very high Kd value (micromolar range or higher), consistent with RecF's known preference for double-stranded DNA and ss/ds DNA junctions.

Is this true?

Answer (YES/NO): YES